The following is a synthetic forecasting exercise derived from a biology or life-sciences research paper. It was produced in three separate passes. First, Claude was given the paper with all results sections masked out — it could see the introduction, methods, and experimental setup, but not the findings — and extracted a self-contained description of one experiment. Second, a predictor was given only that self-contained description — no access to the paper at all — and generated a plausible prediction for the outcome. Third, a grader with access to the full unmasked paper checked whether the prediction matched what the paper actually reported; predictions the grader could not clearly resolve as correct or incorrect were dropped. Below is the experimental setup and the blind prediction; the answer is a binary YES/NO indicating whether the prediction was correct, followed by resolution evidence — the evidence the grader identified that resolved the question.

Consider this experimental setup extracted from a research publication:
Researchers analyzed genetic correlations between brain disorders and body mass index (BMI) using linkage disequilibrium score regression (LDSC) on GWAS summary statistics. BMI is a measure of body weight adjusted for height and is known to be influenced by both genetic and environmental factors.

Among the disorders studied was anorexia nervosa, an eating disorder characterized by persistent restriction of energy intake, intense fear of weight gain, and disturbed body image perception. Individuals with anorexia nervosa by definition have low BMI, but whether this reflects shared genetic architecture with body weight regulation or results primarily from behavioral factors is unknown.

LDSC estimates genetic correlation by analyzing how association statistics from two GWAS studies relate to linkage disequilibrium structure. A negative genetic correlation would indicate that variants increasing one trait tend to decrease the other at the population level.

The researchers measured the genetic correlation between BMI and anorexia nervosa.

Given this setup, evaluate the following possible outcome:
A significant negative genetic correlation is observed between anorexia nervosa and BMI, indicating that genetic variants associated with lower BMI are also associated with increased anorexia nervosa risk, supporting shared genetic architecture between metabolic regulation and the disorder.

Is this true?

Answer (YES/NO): YES